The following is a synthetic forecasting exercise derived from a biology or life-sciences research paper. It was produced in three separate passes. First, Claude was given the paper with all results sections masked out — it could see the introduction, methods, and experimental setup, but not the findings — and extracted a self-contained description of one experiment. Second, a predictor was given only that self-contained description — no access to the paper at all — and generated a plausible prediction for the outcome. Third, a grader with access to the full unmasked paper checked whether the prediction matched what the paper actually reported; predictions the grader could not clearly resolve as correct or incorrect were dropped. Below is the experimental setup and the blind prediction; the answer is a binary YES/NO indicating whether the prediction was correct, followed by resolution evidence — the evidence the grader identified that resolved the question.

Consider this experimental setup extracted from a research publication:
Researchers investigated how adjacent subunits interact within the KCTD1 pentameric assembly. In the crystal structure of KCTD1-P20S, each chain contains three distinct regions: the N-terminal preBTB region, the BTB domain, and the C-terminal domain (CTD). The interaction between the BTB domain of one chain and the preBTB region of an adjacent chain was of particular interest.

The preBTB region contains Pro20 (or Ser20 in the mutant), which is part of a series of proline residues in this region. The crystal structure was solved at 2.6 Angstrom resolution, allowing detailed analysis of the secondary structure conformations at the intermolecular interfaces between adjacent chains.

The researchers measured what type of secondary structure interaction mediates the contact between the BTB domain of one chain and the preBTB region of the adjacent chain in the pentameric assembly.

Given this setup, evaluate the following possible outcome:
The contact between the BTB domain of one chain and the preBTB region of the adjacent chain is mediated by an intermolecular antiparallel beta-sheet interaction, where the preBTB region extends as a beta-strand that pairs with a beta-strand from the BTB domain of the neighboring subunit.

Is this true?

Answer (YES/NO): NO